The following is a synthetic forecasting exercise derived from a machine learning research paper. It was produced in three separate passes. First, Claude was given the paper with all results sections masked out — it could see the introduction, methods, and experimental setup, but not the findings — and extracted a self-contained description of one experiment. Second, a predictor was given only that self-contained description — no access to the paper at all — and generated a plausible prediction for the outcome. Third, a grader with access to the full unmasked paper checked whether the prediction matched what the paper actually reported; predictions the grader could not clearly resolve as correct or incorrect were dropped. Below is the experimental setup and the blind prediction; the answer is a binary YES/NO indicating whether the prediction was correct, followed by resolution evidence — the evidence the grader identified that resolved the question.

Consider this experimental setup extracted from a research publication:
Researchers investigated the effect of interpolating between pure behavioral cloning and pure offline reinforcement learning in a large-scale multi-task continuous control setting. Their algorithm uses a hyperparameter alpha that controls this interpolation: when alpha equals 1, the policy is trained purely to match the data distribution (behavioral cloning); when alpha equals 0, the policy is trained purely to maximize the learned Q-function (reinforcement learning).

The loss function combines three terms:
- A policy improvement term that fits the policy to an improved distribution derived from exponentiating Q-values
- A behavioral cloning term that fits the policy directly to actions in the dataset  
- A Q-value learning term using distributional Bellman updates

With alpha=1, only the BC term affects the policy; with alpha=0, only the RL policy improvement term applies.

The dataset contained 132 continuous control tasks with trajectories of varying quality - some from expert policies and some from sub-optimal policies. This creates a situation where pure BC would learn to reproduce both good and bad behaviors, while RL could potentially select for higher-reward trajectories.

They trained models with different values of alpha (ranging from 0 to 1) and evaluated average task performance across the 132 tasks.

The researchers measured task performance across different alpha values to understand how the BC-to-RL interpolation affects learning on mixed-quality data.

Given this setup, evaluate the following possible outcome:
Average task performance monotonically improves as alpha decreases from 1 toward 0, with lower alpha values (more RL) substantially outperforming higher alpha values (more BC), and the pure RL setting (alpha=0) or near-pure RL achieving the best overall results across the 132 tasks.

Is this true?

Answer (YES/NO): NO